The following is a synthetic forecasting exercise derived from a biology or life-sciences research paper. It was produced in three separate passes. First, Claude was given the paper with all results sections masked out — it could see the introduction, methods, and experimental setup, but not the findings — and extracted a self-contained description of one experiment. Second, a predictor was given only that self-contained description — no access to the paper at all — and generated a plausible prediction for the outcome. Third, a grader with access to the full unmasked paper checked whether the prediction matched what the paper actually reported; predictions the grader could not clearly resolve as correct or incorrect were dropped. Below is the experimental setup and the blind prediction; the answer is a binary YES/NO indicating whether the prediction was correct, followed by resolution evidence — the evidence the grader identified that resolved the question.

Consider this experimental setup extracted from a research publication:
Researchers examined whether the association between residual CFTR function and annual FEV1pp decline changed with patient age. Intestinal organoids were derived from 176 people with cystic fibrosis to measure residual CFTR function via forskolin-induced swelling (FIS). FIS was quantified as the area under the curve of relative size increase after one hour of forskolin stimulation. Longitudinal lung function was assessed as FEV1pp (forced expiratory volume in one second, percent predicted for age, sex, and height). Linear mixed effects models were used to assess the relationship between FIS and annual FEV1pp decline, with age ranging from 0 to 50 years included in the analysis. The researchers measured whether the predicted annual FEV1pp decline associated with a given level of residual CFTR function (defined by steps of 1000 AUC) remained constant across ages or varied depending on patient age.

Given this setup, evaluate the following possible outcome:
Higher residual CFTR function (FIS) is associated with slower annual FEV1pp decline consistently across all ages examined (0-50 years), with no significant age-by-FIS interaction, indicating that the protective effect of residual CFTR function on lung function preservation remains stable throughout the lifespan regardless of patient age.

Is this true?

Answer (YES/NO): NO